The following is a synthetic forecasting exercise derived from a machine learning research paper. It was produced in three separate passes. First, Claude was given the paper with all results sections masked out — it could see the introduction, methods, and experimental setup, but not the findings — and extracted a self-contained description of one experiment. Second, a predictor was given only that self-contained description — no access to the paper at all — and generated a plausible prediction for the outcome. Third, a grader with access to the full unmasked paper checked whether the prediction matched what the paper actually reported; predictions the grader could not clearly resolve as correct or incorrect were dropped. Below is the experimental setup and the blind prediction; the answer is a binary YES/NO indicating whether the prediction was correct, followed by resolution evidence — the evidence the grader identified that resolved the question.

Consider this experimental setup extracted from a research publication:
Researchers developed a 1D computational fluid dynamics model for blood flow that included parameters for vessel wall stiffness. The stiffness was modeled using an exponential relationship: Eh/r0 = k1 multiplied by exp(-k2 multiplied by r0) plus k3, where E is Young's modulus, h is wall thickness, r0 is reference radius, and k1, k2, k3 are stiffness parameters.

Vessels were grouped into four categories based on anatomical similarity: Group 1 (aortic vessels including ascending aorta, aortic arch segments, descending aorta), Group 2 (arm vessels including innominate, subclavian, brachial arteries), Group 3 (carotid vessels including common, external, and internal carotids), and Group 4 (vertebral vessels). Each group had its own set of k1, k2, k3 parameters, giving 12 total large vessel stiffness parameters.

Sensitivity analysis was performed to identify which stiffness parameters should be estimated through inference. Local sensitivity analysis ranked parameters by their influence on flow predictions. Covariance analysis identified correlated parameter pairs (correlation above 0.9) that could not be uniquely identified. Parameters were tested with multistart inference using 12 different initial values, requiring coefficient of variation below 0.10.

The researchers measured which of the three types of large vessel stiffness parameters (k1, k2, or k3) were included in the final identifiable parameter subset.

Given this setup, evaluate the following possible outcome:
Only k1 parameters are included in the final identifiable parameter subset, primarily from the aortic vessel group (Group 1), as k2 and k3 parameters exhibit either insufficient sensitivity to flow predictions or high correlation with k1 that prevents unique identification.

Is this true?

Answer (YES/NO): NO